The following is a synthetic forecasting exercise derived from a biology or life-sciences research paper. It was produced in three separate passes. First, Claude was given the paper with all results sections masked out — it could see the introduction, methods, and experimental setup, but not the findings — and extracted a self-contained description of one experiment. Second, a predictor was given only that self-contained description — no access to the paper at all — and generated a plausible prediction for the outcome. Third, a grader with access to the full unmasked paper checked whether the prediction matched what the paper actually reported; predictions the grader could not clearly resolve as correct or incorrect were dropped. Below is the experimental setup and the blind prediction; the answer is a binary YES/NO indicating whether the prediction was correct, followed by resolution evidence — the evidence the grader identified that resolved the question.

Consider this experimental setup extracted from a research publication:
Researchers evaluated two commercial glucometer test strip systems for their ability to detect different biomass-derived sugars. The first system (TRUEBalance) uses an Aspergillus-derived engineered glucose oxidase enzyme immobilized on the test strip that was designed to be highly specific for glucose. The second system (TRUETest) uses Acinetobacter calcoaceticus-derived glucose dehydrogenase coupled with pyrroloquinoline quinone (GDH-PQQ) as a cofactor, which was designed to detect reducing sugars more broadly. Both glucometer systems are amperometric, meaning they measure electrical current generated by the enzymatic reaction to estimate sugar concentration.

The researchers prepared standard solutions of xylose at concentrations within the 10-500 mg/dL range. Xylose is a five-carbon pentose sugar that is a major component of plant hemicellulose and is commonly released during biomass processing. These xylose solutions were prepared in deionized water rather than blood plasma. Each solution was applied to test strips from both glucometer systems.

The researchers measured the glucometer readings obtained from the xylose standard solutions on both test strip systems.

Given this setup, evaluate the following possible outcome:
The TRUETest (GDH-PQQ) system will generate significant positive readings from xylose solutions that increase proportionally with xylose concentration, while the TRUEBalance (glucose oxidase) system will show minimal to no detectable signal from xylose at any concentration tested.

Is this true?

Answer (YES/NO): YES